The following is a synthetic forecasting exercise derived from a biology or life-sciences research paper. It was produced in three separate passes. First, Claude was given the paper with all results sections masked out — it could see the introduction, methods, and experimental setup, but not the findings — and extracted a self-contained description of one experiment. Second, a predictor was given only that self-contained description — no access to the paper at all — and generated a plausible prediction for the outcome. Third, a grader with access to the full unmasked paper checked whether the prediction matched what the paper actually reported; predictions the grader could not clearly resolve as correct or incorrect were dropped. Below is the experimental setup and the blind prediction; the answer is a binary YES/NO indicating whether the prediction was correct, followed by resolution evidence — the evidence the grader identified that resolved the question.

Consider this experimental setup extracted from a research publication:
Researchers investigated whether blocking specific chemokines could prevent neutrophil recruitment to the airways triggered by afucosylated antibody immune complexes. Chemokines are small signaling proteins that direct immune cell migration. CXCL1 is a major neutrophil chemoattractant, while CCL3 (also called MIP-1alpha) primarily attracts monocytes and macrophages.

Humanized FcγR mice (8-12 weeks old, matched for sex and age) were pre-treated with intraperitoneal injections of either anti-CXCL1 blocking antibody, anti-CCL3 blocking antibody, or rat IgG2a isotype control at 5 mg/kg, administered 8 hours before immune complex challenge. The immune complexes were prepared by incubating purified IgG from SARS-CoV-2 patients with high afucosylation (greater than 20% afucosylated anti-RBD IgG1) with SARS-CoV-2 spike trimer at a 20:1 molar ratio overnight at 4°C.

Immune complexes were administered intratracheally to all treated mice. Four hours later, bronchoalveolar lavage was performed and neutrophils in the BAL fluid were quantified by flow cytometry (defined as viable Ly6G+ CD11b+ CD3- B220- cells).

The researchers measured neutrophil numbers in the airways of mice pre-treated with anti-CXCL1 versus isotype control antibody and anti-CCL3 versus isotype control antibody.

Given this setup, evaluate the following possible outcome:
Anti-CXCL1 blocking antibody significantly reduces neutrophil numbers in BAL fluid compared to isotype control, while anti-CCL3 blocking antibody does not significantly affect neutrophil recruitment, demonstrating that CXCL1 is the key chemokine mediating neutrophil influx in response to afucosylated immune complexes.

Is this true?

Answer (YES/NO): NO